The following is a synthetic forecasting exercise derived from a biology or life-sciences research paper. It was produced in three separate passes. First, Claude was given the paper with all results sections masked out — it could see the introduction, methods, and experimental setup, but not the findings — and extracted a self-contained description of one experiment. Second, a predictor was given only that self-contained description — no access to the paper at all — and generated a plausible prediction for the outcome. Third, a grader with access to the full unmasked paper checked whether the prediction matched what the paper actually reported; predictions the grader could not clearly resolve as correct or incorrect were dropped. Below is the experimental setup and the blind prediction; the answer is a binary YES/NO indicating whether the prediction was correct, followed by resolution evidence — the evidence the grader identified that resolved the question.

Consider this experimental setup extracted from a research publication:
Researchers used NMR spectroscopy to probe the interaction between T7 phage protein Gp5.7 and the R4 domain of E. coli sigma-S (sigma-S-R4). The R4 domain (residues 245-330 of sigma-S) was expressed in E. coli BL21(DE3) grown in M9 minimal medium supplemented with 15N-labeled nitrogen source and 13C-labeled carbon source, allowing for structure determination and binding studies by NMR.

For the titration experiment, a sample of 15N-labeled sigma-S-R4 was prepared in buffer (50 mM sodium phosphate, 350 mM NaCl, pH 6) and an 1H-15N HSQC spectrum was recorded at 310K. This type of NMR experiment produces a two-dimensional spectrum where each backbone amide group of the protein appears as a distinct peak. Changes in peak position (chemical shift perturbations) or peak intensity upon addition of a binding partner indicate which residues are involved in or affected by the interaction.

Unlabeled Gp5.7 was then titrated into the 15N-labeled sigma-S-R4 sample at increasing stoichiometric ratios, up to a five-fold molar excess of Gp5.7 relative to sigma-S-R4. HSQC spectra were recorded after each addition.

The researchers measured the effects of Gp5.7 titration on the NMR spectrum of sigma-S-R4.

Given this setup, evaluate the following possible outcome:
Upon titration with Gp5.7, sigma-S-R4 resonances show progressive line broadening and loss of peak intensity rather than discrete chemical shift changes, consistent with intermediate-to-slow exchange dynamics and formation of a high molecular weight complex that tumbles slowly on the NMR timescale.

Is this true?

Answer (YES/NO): NO